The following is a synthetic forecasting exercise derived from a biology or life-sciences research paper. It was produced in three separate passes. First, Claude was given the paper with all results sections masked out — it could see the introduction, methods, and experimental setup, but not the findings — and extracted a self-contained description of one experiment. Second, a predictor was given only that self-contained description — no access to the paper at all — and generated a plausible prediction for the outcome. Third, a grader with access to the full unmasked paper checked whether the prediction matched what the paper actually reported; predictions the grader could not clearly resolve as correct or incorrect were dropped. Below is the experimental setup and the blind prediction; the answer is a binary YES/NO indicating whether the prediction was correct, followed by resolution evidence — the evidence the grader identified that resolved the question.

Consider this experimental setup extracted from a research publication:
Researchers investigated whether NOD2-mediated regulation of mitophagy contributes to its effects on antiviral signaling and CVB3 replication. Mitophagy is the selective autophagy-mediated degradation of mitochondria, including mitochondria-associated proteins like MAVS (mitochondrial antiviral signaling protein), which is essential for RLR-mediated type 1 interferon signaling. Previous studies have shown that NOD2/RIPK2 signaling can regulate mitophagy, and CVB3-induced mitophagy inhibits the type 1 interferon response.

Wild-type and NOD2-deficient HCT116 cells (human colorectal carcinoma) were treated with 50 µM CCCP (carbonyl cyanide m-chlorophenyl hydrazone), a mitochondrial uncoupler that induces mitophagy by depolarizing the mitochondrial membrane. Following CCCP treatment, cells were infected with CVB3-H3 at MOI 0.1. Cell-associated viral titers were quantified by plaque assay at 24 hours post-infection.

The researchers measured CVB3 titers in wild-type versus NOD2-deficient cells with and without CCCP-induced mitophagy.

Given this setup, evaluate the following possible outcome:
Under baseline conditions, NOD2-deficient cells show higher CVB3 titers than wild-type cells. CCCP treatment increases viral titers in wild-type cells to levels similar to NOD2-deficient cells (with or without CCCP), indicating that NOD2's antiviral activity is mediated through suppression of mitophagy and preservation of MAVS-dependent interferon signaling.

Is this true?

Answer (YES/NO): NO